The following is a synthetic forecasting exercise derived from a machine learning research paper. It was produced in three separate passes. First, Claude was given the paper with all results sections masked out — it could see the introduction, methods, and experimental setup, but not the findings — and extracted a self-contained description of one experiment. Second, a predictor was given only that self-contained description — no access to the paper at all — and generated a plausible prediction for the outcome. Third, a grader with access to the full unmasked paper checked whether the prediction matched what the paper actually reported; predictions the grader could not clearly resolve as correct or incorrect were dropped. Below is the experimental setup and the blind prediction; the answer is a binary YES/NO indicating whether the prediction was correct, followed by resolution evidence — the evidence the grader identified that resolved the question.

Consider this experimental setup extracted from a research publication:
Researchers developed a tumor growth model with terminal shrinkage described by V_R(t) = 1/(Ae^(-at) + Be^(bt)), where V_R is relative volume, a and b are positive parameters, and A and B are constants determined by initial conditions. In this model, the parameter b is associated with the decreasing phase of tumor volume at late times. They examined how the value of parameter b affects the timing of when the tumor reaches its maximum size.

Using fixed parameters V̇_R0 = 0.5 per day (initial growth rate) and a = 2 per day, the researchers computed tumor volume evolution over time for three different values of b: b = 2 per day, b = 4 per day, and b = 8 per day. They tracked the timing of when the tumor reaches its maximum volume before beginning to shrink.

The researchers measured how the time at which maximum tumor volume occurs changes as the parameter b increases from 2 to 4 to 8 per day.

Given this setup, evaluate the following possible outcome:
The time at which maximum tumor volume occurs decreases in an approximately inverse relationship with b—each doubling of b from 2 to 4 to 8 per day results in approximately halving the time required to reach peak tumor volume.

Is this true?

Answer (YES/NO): NO